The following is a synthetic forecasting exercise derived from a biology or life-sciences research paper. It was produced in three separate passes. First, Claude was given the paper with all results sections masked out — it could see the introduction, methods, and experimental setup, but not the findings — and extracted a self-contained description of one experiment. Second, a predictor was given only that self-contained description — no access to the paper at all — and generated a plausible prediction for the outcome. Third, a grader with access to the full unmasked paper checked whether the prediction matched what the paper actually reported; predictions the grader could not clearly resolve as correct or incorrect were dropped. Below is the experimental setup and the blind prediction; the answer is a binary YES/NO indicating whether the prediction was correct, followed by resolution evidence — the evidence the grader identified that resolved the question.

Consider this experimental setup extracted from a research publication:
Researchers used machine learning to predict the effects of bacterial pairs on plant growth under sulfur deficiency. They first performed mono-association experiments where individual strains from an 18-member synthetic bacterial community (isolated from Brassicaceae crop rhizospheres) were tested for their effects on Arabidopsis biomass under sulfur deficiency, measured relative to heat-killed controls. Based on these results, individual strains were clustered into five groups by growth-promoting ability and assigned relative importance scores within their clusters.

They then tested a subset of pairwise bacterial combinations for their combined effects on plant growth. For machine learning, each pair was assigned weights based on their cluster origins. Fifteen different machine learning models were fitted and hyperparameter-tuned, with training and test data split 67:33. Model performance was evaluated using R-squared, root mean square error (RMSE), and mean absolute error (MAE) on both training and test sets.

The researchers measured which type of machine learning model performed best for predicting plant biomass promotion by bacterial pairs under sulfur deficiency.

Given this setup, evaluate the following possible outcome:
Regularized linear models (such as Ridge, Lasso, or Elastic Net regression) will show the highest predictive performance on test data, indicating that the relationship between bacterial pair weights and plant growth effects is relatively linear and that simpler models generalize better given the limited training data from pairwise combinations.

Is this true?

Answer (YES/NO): NO